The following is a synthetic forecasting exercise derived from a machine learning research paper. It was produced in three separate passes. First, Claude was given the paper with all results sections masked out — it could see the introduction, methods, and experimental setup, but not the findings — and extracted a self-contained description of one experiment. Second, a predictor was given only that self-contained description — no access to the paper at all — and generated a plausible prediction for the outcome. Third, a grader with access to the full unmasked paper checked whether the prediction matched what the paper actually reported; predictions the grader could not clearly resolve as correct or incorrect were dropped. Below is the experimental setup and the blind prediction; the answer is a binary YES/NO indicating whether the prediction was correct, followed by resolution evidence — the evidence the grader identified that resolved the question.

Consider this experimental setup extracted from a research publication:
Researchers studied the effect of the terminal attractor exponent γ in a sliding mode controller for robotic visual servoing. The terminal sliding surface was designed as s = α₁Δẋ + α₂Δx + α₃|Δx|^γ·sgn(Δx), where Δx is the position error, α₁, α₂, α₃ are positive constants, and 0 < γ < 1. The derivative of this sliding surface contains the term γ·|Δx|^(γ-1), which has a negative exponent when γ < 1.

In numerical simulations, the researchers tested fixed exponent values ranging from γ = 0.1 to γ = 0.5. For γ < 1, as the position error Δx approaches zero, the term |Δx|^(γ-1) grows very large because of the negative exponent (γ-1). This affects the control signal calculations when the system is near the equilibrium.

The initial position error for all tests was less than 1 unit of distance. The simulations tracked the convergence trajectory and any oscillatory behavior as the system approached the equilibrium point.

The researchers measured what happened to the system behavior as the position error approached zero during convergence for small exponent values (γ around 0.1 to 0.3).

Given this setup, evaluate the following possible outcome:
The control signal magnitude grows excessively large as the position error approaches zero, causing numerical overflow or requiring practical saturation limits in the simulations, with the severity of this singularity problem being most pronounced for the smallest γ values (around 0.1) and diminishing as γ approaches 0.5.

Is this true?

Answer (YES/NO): NO